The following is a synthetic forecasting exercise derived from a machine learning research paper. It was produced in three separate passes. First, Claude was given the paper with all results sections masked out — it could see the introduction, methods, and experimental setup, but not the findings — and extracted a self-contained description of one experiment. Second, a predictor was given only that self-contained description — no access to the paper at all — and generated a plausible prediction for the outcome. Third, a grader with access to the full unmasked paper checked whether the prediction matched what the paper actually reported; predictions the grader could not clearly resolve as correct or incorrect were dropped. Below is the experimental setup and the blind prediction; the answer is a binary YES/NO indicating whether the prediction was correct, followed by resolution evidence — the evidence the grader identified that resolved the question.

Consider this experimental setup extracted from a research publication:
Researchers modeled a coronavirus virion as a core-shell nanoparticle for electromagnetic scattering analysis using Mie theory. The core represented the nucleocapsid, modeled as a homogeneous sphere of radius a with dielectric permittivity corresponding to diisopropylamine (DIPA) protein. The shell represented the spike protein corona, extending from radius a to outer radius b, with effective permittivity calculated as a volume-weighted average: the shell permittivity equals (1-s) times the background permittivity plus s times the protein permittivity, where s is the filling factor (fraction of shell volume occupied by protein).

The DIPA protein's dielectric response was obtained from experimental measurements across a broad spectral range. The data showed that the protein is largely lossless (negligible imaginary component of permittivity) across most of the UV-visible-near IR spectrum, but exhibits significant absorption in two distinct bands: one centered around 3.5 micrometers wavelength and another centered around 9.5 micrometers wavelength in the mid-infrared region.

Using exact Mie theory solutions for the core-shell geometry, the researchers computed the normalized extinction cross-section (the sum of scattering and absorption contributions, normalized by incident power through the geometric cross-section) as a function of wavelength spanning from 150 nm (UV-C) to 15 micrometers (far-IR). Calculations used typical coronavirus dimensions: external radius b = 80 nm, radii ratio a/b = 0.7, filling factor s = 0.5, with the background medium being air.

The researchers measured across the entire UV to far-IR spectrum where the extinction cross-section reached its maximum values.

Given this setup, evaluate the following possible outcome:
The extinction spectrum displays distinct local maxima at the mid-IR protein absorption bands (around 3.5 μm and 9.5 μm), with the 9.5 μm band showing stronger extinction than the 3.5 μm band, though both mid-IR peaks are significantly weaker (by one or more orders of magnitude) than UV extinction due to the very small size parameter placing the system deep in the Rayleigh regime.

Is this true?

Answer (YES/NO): NO